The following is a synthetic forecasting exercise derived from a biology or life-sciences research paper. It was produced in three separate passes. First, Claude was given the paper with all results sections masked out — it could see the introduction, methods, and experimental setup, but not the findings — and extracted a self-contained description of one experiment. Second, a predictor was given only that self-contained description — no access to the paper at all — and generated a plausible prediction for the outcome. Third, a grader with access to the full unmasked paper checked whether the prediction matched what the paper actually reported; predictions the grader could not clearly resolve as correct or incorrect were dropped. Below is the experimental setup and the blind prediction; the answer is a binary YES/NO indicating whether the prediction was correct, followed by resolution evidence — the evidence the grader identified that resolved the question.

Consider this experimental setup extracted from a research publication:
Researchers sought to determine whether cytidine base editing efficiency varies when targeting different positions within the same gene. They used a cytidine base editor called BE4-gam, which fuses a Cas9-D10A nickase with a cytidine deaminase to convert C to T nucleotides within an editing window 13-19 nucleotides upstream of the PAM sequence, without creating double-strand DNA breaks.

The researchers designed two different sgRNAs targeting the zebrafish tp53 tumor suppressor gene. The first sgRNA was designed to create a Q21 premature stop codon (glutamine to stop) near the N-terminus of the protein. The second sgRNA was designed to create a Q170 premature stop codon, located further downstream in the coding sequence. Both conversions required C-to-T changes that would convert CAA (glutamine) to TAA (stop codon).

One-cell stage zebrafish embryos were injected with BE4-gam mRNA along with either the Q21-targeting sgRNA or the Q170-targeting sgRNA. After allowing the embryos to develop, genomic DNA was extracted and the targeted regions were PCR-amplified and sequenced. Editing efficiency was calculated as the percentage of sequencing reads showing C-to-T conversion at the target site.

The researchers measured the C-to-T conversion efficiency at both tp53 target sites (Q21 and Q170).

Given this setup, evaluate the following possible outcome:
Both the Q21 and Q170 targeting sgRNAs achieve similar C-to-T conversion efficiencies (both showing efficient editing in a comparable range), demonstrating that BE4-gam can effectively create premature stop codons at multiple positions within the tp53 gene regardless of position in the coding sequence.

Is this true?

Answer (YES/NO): NO